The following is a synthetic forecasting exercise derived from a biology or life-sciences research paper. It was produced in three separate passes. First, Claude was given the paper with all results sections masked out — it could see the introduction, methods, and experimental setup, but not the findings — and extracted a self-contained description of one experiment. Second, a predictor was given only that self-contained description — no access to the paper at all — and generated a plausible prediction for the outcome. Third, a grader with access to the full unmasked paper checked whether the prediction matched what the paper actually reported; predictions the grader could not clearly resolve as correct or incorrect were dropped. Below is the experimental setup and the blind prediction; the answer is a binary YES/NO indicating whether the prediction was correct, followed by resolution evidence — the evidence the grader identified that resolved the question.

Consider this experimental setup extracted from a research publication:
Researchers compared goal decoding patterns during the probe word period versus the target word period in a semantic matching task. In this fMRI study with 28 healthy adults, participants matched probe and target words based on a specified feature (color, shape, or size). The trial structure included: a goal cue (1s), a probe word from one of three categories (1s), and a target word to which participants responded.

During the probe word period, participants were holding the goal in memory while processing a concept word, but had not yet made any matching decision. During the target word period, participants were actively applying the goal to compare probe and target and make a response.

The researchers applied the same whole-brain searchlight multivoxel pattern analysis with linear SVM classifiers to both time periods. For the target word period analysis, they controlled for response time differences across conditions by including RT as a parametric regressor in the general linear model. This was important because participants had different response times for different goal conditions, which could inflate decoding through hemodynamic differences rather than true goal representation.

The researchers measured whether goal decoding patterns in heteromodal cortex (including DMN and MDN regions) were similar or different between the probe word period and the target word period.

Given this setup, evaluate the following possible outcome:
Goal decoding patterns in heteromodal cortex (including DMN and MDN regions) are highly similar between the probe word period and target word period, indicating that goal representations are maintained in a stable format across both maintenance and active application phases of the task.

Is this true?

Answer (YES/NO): YES